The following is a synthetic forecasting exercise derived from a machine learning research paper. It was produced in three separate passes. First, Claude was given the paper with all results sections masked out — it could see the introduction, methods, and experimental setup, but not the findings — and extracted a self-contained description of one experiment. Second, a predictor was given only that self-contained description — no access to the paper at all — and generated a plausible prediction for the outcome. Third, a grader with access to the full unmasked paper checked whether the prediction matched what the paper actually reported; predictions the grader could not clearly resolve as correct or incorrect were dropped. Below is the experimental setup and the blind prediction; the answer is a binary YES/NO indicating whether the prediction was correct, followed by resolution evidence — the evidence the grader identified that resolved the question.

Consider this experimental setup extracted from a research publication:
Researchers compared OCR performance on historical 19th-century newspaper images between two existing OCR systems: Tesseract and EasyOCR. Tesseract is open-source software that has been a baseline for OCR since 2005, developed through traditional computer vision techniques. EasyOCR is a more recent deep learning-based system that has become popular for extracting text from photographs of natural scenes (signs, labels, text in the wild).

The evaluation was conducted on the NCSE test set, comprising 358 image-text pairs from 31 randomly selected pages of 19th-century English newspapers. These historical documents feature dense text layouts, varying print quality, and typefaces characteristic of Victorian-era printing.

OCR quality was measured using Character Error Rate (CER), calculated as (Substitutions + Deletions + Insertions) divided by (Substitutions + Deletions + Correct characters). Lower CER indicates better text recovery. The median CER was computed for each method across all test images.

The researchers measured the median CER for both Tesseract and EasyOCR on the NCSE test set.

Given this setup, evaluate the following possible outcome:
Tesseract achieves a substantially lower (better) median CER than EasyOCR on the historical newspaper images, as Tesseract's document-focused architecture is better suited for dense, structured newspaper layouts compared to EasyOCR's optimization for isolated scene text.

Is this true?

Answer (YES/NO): YES